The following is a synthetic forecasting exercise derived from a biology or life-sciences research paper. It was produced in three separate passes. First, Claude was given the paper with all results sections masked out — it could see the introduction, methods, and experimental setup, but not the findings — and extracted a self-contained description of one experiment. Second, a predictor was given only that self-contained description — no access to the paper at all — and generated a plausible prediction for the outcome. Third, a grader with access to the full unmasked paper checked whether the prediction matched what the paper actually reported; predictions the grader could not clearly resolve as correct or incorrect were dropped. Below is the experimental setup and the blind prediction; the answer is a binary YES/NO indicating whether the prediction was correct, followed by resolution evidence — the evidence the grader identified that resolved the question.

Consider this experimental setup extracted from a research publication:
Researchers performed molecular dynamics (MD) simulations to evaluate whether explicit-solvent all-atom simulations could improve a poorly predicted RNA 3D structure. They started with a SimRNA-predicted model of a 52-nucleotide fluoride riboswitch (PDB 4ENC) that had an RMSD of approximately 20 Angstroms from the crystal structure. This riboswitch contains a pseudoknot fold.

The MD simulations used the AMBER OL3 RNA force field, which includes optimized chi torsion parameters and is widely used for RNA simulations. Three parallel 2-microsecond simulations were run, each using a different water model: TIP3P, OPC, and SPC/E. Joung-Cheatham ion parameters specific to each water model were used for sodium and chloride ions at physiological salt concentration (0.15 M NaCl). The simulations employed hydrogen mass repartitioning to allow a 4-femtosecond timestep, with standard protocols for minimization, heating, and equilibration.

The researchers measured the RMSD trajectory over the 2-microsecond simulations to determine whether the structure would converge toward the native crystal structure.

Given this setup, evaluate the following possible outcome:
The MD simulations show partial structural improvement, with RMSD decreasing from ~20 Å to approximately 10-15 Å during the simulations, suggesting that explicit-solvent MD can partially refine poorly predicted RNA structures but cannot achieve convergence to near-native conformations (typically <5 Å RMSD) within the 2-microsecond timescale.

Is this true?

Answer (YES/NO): NO